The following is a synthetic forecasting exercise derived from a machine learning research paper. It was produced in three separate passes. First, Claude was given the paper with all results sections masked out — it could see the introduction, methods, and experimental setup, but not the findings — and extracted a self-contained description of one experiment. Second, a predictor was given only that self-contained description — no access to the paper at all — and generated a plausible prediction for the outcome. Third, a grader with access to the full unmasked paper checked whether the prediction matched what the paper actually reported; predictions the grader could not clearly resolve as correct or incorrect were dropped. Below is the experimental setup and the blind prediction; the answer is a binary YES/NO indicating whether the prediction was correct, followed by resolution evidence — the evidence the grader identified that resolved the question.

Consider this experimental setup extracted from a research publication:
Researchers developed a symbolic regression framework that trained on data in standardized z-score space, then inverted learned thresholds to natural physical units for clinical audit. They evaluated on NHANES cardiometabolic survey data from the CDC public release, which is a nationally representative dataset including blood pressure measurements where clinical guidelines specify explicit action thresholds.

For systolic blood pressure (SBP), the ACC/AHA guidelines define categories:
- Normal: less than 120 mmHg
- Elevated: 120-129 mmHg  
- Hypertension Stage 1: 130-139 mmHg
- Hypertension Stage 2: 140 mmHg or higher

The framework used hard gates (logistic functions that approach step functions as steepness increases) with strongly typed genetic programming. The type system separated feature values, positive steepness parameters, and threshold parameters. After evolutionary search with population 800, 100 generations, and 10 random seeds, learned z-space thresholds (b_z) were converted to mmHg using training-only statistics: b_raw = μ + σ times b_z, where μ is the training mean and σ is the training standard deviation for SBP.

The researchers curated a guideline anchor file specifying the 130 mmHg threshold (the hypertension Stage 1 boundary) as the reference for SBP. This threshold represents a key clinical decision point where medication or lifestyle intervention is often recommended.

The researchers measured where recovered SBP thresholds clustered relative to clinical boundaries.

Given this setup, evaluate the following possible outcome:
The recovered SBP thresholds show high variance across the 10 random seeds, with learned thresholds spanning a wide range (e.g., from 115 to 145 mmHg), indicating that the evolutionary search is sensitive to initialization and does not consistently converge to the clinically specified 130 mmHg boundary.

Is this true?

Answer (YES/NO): NO